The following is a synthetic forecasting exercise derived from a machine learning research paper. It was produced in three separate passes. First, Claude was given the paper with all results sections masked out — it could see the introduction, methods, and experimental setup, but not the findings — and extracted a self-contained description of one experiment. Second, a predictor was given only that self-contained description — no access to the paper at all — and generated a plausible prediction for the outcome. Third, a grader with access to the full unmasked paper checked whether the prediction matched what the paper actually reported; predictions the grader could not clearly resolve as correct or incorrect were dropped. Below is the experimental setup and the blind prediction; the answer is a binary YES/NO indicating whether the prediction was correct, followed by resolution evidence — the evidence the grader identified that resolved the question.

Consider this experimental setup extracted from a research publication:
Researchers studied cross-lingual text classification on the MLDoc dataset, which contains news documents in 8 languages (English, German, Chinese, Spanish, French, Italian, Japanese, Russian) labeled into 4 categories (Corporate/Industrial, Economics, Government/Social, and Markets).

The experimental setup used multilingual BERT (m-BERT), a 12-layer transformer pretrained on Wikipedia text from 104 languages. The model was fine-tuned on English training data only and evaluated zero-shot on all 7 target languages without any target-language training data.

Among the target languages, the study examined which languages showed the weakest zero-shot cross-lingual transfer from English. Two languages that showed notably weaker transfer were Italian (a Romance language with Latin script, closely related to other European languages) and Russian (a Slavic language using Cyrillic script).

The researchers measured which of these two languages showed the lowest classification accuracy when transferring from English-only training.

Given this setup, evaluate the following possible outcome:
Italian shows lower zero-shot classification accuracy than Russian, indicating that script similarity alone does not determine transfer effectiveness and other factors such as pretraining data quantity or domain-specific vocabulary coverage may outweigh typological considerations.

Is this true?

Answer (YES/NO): NO